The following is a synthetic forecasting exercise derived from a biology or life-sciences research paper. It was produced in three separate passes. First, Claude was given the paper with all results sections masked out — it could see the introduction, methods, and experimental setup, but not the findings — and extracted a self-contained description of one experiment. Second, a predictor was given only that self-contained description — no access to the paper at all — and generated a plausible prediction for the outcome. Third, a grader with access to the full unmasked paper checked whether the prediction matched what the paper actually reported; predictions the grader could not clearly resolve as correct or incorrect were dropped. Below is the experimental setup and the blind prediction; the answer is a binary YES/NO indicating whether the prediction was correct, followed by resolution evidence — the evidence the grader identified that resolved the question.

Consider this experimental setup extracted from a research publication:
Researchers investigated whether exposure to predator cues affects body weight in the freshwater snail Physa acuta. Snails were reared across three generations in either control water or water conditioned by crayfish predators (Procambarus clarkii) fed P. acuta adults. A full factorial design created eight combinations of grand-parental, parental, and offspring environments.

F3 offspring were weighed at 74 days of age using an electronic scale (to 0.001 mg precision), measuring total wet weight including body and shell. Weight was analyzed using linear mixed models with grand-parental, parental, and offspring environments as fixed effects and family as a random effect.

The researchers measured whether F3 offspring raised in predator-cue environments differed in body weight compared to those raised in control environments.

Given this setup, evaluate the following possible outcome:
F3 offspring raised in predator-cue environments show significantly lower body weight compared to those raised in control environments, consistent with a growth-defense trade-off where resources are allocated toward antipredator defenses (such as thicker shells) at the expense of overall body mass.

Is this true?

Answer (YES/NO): YES